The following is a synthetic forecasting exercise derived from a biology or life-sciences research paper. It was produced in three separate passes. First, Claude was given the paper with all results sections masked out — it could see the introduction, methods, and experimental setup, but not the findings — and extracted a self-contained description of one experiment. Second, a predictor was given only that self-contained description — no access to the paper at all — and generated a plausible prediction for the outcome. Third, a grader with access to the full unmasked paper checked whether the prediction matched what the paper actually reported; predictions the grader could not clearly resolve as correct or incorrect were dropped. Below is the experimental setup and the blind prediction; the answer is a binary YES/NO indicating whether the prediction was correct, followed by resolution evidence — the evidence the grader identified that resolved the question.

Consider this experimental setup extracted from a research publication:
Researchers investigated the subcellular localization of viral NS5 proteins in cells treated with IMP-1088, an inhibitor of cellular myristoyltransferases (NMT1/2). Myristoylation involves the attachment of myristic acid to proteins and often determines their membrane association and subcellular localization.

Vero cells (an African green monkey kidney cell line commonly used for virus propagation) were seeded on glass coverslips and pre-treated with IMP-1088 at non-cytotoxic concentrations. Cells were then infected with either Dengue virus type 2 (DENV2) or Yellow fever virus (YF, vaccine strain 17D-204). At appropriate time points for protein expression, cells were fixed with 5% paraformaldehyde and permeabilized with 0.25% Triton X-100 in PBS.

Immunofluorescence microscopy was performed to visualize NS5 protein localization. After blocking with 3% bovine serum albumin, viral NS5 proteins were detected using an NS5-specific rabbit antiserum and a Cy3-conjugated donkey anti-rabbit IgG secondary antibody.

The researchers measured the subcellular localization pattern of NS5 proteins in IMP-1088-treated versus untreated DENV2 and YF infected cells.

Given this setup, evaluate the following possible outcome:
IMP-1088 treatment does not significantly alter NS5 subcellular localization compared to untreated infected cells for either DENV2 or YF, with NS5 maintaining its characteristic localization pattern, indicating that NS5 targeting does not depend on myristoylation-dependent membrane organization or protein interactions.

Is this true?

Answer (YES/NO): NO